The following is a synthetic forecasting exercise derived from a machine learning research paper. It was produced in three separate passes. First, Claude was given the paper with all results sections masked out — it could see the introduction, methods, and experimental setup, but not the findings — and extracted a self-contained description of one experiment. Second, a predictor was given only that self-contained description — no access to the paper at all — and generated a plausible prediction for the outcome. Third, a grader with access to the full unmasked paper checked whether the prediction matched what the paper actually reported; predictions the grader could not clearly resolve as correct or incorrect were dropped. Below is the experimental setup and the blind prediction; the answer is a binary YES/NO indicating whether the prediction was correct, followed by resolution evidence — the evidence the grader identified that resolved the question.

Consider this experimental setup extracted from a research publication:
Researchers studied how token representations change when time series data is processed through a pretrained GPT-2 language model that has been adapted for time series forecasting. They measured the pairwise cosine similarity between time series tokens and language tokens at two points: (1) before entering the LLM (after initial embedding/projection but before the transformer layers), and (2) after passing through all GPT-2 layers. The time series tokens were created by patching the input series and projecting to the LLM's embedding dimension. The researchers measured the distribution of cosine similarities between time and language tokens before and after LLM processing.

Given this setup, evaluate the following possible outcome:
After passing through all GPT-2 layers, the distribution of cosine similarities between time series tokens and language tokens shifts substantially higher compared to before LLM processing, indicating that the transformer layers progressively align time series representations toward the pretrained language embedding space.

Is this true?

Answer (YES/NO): YES